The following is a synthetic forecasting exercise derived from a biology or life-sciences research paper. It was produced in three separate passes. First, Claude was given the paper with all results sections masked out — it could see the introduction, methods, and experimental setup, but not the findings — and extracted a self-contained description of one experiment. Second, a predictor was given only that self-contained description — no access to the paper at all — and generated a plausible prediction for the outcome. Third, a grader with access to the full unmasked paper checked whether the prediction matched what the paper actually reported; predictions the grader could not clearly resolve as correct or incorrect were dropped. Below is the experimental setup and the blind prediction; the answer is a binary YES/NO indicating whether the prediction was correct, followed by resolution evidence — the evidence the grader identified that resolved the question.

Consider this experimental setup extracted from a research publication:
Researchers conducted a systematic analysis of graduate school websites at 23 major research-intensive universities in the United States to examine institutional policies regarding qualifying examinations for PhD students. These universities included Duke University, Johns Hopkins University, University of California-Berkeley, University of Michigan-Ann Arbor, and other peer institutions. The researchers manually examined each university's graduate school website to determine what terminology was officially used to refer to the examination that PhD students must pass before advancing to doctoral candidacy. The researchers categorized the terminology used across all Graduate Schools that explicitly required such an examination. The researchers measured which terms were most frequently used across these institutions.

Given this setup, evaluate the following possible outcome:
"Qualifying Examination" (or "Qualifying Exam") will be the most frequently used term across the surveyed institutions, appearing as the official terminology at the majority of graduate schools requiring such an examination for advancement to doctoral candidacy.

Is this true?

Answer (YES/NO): NO